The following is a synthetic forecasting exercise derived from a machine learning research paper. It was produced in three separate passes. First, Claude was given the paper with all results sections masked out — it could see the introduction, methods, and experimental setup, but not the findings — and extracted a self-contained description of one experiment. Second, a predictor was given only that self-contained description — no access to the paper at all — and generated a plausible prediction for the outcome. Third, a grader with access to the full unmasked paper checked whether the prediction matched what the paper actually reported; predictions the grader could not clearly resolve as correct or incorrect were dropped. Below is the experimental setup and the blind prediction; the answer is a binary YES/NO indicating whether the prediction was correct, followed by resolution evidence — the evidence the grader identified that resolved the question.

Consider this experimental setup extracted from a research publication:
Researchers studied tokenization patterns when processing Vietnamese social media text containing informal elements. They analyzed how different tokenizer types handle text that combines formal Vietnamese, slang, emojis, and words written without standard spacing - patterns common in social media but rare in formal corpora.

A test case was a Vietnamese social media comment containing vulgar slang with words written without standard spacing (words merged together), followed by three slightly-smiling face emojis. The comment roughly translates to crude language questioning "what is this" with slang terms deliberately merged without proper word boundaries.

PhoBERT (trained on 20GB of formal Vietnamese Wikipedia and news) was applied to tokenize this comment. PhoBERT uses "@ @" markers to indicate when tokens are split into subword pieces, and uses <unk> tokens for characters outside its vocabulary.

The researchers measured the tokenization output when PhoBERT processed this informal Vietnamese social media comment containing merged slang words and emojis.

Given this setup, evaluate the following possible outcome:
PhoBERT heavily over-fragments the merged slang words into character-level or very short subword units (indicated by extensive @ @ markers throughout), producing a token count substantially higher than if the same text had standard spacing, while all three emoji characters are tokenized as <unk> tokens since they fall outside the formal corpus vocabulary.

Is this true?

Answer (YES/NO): YES